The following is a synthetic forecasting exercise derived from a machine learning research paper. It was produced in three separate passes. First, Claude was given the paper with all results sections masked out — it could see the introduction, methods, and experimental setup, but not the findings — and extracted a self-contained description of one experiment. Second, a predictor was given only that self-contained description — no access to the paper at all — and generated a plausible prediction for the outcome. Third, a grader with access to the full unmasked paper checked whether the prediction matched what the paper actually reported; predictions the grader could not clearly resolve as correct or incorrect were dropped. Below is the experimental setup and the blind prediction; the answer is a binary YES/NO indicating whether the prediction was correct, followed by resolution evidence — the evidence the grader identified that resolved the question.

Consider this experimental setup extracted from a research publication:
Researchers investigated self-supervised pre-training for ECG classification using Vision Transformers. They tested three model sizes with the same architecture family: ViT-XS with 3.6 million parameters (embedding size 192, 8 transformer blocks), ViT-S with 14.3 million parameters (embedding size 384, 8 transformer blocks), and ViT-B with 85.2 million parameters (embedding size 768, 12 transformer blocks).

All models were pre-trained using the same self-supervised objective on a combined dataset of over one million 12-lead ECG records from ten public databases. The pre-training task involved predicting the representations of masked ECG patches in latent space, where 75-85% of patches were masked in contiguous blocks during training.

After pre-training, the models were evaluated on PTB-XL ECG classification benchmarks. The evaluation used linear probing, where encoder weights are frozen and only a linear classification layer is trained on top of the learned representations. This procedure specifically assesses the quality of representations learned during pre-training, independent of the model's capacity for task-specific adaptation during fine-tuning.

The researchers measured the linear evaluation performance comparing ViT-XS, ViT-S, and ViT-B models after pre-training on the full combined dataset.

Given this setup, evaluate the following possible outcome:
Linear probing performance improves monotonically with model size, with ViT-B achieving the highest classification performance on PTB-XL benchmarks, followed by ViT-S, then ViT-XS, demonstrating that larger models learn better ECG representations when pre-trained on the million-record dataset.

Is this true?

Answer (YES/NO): NO